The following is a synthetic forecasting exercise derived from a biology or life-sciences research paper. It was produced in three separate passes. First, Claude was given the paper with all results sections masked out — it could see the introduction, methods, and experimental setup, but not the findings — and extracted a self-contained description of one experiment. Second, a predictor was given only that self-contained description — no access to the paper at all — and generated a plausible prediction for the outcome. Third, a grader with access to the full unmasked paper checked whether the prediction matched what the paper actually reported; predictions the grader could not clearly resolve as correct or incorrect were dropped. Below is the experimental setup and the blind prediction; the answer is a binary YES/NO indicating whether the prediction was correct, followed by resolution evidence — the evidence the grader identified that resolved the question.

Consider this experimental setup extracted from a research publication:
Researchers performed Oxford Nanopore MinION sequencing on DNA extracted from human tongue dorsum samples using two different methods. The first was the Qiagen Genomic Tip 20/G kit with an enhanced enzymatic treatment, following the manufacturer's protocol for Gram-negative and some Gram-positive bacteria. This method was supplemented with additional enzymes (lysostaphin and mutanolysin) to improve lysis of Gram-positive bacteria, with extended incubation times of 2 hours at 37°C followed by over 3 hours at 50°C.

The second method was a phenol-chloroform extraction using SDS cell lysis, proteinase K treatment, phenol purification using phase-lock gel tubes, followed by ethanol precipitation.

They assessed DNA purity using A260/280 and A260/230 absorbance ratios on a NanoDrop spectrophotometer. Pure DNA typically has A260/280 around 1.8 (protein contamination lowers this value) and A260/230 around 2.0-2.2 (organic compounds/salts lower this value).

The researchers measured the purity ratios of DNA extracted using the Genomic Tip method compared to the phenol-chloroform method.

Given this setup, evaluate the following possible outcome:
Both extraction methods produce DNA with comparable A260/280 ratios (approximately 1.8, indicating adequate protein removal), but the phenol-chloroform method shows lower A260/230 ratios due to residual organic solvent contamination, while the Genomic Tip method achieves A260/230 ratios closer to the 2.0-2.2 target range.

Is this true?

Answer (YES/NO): NO